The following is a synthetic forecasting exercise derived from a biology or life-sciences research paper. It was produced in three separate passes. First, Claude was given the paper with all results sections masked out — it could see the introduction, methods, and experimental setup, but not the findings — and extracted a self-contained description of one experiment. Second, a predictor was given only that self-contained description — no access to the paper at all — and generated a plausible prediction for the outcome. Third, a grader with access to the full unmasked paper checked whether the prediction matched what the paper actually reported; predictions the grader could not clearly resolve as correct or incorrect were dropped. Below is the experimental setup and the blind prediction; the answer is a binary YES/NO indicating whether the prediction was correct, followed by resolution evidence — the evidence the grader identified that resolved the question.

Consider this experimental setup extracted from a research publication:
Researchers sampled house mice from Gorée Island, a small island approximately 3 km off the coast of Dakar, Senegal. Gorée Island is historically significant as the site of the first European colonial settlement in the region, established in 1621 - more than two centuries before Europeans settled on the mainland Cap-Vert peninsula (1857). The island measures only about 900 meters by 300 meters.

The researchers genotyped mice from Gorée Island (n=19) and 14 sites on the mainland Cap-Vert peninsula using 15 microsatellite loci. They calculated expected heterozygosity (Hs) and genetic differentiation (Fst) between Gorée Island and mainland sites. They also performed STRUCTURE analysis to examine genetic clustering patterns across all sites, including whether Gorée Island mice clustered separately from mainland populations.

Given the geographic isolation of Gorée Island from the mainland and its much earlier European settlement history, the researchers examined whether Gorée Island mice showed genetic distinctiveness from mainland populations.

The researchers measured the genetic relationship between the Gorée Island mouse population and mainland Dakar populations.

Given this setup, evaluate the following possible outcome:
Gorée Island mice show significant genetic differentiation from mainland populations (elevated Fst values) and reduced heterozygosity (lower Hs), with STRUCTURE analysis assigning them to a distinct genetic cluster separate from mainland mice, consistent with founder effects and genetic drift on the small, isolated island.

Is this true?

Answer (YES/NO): YES